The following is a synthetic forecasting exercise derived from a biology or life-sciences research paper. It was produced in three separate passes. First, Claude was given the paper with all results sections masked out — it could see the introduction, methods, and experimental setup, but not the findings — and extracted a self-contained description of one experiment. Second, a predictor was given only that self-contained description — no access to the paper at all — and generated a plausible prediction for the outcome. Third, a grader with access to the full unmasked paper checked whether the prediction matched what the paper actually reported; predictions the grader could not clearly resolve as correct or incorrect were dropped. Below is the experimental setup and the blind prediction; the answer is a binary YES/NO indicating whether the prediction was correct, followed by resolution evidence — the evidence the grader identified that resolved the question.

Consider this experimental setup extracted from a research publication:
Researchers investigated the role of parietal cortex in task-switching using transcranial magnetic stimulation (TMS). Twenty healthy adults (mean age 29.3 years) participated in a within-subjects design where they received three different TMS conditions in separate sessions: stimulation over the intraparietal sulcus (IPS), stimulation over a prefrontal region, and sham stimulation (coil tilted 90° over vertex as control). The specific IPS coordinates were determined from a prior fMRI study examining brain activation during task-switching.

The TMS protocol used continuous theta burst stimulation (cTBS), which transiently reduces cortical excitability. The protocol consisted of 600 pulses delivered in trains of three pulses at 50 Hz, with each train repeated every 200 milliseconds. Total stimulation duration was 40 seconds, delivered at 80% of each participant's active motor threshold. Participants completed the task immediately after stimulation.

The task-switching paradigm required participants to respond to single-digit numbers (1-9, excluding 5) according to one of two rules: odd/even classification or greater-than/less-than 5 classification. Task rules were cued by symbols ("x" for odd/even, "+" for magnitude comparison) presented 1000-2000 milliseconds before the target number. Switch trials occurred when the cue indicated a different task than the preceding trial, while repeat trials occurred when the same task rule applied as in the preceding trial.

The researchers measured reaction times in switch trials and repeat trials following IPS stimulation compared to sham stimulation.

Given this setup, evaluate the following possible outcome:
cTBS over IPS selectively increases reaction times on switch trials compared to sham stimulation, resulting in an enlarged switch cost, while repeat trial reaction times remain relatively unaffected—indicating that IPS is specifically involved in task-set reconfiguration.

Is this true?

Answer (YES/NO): YES